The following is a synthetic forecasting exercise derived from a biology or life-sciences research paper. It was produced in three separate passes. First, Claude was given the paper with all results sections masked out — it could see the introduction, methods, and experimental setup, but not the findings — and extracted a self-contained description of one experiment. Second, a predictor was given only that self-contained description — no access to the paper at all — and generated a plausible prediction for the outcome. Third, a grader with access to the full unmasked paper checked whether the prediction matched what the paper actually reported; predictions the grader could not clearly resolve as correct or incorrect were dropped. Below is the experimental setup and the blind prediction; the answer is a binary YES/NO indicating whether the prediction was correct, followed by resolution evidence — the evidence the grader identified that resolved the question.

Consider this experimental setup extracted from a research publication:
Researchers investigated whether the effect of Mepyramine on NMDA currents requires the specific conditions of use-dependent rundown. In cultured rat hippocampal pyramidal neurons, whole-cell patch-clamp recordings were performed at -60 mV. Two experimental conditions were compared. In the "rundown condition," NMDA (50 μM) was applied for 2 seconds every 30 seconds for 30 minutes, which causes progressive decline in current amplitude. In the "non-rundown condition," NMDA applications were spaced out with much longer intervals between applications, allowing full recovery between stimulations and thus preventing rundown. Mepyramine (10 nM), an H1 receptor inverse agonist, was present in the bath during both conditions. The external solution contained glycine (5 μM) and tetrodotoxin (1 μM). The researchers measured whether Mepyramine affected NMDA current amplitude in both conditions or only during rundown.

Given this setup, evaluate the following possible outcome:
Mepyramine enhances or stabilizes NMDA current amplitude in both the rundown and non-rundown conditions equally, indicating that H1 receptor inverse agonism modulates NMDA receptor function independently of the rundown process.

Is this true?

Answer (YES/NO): NO